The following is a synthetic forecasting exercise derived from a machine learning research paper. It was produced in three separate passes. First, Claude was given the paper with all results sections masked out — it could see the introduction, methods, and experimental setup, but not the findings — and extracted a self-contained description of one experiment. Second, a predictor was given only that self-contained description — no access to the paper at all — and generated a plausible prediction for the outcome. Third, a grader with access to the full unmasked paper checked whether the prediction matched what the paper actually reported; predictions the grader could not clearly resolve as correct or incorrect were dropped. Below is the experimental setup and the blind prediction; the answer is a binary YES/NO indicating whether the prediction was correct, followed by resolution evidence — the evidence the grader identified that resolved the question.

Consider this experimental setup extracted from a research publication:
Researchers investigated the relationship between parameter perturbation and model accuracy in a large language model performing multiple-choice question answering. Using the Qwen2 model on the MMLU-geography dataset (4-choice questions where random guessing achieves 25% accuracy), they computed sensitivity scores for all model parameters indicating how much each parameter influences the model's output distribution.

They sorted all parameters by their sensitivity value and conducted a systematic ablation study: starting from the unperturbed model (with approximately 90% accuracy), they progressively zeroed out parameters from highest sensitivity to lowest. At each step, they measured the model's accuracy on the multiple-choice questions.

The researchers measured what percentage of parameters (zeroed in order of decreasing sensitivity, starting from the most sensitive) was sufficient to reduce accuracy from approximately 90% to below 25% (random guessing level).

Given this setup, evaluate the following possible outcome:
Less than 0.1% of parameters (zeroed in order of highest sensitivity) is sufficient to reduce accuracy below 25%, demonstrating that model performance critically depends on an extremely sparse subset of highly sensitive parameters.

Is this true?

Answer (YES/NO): NO